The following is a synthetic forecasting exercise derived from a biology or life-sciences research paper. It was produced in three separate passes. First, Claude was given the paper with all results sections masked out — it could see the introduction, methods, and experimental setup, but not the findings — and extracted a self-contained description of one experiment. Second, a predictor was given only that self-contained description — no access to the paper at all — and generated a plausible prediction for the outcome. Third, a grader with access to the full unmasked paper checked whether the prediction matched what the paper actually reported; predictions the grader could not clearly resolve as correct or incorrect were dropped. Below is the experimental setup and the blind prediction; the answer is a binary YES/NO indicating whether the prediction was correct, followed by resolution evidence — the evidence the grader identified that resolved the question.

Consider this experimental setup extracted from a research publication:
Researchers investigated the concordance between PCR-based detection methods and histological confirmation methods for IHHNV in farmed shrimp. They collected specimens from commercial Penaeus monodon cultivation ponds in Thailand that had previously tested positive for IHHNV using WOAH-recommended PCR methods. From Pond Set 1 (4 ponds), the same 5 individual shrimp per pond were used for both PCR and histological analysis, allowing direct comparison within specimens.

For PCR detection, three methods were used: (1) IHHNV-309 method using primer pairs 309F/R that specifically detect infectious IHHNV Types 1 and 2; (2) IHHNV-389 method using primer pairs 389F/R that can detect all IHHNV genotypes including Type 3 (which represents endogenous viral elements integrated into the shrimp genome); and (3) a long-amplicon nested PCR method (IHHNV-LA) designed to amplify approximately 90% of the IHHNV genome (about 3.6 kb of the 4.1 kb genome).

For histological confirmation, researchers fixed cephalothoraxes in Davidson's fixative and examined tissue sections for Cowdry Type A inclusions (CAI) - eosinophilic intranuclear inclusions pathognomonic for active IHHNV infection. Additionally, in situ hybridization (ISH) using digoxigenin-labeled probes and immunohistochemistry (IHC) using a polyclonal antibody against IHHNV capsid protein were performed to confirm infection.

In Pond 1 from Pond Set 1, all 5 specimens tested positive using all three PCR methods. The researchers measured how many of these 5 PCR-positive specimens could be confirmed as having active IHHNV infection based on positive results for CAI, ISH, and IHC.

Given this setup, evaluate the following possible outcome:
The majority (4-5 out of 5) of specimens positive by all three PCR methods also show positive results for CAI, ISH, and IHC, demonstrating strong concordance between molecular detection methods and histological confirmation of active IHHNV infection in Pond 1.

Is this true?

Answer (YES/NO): NO